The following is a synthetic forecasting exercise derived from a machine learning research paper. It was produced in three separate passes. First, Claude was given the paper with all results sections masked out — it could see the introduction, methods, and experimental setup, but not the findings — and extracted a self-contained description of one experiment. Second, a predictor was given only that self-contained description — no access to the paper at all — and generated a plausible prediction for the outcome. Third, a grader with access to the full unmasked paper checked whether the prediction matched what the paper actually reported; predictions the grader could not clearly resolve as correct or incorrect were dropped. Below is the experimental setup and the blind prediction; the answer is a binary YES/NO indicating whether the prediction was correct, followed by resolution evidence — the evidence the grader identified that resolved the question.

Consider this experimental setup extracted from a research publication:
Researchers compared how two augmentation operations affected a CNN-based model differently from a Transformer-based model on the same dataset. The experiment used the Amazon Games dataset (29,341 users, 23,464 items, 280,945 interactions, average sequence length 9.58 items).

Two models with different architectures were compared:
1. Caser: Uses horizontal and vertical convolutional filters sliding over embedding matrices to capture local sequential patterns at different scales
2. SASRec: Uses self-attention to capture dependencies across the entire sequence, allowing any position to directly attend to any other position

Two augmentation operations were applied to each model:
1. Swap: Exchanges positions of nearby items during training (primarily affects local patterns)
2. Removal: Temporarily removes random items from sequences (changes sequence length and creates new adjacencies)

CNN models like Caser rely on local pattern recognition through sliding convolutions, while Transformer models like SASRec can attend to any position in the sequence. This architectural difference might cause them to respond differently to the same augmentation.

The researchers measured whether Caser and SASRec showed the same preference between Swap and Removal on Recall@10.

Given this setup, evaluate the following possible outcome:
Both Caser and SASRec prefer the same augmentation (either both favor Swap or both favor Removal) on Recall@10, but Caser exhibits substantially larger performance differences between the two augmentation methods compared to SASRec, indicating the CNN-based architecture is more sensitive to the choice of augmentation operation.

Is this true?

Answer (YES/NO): NO